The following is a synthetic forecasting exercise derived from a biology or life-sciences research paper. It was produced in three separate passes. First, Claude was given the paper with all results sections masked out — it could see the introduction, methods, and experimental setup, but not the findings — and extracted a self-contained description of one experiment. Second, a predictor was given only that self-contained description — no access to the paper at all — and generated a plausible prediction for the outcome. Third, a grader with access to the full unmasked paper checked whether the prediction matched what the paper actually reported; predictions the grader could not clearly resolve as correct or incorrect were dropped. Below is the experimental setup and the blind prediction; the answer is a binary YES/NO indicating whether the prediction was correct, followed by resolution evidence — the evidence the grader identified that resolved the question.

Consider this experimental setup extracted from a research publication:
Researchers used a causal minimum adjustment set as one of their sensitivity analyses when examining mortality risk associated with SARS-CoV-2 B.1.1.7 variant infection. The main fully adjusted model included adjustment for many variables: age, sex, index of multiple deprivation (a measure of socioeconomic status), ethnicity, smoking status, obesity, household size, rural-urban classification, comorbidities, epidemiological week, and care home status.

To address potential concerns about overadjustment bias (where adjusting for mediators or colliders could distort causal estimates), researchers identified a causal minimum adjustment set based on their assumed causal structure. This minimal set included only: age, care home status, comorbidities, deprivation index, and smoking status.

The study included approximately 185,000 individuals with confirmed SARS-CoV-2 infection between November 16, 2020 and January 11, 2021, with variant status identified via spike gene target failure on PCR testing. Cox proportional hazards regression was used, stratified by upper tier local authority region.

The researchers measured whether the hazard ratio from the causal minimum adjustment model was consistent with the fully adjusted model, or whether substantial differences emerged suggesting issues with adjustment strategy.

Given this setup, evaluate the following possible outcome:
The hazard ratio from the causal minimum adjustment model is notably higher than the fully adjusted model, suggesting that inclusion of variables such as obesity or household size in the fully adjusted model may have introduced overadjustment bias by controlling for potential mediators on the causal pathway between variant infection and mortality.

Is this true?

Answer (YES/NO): NO